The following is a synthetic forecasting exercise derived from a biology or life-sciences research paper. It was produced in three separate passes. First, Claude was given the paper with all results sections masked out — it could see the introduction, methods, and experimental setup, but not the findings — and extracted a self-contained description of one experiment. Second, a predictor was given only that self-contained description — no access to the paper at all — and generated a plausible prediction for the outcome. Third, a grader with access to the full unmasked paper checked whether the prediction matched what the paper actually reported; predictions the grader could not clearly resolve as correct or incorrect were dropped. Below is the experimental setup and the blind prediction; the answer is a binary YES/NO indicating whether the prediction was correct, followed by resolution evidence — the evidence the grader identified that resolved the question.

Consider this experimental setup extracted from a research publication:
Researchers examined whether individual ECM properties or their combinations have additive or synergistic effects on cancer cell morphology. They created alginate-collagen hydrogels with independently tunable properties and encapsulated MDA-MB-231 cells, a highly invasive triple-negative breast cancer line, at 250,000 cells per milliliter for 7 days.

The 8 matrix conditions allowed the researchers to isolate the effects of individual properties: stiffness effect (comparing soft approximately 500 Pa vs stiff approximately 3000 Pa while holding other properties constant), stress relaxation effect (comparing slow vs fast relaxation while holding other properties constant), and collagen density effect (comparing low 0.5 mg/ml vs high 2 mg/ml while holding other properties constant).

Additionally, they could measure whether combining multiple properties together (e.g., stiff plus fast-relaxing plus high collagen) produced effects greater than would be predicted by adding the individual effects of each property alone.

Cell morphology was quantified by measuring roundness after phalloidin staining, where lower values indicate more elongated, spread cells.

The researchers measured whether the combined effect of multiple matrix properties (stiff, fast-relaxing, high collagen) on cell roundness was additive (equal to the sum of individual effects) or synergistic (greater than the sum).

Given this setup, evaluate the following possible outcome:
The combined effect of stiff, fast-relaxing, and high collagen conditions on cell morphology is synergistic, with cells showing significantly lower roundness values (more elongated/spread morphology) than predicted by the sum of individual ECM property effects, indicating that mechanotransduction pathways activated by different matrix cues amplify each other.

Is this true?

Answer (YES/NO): NO